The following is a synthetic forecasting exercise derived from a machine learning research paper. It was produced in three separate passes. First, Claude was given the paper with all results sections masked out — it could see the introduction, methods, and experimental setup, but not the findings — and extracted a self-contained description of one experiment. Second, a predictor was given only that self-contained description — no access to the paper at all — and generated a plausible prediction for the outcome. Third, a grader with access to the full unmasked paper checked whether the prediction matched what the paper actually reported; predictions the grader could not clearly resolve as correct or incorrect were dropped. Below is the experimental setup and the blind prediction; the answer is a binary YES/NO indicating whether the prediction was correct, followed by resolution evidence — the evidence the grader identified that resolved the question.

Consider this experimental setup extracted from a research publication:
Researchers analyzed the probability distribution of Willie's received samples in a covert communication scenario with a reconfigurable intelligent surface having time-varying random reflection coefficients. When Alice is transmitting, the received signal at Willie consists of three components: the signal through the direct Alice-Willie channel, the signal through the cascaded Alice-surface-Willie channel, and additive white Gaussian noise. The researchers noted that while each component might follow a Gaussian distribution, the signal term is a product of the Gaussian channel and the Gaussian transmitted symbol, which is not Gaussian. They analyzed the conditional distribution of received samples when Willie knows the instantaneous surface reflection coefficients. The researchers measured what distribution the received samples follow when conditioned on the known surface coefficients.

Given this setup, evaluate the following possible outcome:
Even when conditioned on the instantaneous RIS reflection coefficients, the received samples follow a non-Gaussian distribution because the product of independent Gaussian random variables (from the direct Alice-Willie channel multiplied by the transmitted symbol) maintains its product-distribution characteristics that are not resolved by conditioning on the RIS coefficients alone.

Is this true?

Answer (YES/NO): NO